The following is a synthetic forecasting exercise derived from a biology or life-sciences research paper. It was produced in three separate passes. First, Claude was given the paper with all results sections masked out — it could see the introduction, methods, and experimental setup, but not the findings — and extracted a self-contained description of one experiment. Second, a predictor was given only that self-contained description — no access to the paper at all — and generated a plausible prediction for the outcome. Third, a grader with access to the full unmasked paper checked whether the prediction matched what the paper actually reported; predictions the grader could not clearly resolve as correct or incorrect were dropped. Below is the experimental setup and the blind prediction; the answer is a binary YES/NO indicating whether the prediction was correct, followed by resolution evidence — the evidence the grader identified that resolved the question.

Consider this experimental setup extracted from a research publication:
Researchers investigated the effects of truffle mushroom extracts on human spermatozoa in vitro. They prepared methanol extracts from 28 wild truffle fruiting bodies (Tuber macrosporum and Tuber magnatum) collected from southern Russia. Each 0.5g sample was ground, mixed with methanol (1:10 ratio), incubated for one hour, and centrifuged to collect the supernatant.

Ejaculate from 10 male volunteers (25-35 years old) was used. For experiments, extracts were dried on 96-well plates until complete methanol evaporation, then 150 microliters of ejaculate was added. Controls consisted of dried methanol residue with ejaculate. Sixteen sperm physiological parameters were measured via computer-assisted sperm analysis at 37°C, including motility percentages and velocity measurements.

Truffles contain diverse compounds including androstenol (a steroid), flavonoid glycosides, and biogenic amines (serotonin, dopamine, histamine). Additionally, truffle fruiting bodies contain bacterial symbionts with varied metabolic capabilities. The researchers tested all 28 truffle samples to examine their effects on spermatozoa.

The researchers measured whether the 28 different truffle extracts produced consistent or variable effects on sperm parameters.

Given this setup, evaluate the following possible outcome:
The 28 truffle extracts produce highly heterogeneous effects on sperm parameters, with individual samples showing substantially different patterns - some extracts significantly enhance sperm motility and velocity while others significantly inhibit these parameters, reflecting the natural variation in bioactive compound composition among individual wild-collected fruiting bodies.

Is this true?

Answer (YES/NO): YES